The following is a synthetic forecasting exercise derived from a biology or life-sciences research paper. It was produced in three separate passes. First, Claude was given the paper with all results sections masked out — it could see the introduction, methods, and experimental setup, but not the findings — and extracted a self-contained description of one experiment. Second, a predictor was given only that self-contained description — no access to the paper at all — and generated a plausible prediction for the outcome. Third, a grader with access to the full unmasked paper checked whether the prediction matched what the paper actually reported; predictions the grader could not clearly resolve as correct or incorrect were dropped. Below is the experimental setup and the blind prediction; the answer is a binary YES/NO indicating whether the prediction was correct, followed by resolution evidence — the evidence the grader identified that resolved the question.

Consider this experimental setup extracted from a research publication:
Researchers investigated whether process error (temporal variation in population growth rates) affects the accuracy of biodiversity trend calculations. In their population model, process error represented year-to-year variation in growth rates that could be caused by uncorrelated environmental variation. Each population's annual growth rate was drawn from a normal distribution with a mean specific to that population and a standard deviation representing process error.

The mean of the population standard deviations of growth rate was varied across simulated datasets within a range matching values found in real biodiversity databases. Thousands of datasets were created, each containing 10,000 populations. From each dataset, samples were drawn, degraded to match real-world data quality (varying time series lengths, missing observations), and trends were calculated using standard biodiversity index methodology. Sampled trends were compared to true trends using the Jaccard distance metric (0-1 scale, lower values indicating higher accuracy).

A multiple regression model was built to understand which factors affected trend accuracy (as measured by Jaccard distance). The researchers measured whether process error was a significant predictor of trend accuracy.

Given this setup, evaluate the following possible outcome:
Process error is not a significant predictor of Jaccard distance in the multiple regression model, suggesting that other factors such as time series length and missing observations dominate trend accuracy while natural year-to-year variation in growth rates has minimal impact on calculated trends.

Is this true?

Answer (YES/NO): NO